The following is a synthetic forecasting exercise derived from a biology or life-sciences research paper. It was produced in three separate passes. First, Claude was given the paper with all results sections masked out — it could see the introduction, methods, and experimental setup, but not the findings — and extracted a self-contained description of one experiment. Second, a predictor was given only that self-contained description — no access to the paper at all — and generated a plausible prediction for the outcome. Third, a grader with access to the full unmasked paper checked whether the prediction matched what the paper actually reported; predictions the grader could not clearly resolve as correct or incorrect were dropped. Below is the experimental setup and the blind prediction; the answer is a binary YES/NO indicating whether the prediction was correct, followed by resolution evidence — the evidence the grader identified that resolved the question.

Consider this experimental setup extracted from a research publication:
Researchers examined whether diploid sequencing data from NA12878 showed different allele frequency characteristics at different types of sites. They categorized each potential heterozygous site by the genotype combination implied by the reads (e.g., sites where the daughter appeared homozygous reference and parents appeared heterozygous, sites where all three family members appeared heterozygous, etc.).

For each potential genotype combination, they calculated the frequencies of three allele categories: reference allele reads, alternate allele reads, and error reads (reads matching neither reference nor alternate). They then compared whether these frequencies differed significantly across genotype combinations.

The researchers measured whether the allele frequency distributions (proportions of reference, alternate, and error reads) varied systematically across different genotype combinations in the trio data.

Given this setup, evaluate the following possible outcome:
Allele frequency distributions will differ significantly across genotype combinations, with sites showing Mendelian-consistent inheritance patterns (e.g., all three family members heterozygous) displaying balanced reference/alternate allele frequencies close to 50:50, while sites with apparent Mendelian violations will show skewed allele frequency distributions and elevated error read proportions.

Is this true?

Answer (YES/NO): NO